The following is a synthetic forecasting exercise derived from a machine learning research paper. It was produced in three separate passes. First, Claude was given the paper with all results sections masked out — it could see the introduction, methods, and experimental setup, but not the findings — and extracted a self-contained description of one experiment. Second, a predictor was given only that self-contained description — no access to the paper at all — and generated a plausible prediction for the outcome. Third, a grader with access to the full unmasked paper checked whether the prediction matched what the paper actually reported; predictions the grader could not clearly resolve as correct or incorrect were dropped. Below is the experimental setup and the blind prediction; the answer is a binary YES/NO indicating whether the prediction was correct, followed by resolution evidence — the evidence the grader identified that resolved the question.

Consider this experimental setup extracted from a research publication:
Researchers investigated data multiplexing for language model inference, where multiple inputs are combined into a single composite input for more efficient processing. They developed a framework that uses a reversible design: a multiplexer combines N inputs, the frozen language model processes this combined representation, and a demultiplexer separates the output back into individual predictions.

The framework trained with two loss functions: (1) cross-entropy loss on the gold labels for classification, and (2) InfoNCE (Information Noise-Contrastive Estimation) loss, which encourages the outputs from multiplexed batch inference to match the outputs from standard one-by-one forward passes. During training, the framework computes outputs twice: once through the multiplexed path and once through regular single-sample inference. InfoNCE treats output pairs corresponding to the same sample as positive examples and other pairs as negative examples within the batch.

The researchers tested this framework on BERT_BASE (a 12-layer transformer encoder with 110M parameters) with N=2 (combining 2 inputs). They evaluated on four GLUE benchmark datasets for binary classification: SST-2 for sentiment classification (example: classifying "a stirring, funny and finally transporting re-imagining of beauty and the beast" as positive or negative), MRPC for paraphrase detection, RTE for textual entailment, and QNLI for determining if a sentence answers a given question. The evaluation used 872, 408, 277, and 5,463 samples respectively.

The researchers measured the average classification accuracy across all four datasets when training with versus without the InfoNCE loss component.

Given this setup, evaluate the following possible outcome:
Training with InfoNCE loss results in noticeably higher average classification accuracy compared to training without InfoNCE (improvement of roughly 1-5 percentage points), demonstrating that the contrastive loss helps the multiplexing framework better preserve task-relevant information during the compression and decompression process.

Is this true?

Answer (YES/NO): NO